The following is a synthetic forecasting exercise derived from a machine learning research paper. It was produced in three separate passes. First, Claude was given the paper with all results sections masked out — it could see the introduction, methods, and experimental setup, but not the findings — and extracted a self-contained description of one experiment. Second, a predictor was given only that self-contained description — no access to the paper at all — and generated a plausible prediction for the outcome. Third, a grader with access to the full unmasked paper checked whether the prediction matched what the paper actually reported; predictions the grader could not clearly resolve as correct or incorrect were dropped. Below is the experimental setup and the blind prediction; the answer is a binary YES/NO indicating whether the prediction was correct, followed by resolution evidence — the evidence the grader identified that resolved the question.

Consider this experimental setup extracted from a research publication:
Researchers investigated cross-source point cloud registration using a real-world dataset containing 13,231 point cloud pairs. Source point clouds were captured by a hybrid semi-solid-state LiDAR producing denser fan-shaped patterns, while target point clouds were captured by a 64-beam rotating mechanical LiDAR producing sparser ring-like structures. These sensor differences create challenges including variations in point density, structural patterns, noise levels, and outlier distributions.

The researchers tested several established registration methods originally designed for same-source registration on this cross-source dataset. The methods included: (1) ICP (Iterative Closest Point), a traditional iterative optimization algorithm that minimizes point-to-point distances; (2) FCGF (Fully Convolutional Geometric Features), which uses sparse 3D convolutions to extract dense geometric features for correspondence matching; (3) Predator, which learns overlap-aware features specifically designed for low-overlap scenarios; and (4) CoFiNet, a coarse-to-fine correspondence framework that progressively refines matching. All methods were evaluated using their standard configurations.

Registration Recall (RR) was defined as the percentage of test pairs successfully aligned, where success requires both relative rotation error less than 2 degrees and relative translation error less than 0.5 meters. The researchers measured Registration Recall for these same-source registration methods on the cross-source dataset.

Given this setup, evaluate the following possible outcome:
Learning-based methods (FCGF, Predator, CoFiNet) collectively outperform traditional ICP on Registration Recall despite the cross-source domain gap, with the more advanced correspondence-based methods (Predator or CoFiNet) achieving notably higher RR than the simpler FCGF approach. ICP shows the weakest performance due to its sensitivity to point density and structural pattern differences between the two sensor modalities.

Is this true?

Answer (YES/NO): NO